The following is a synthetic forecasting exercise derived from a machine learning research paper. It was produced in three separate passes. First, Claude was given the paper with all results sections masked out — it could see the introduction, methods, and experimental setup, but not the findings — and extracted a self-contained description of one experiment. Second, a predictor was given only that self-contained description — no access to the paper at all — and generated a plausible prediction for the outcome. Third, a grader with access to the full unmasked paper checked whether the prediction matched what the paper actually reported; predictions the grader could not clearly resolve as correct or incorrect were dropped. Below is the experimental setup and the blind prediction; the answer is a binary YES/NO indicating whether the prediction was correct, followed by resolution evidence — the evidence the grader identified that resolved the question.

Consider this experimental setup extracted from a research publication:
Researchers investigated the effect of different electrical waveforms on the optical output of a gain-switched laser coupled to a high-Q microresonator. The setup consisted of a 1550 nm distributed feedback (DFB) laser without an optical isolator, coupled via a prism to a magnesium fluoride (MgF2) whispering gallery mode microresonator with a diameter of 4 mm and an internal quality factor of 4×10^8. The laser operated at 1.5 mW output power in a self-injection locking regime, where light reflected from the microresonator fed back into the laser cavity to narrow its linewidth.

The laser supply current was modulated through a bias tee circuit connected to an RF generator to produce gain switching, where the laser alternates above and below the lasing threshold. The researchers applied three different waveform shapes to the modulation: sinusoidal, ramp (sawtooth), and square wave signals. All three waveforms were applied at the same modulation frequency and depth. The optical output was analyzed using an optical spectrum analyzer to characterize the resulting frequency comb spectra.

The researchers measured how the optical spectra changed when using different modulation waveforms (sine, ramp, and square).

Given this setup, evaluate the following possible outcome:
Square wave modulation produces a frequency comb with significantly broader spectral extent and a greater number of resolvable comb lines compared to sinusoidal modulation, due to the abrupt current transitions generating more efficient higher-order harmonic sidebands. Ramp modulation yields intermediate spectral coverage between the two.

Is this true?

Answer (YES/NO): NO